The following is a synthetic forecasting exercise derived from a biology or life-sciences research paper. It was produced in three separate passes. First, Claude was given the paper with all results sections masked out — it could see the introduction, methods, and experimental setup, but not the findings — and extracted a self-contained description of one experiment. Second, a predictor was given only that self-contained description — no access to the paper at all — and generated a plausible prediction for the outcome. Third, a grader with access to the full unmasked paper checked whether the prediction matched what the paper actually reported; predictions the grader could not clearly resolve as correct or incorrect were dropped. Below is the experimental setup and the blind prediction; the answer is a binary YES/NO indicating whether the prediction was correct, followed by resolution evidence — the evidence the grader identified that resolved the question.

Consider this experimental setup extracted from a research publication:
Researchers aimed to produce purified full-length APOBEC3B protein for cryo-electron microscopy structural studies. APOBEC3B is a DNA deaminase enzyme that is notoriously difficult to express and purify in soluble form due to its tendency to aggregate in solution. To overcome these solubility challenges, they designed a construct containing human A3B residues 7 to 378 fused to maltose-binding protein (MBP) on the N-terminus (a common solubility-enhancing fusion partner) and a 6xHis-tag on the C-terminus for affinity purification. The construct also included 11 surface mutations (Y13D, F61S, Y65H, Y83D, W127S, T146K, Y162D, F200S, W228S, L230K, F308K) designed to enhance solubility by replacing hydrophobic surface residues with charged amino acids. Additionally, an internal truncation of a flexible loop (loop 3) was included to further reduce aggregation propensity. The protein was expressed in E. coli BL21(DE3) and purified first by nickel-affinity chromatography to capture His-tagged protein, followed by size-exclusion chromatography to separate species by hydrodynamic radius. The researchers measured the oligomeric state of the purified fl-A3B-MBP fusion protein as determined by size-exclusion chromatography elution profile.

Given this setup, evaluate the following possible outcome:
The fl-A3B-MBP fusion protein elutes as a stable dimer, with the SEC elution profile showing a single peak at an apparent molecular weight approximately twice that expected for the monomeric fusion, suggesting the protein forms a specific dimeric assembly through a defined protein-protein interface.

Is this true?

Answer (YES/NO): NO